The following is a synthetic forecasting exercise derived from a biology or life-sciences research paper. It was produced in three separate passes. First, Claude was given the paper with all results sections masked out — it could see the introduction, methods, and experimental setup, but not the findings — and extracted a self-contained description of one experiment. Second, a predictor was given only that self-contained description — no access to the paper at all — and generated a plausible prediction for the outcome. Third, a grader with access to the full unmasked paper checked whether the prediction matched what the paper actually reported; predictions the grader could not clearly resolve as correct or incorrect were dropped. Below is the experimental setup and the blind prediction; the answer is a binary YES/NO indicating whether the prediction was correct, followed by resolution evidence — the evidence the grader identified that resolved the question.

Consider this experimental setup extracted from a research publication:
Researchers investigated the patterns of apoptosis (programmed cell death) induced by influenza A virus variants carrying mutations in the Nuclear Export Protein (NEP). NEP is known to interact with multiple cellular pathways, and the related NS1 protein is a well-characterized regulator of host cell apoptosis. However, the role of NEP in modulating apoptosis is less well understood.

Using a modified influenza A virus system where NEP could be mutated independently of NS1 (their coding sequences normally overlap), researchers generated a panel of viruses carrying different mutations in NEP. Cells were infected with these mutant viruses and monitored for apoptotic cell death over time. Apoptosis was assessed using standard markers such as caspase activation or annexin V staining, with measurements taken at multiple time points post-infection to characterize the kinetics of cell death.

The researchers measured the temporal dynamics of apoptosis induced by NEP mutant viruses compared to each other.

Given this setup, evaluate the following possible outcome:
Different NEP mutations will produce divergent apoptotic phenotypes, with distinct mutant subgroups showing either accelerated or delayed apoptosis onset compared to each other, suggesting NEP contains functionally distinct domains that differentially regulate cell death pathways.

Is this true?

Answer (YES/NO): NO